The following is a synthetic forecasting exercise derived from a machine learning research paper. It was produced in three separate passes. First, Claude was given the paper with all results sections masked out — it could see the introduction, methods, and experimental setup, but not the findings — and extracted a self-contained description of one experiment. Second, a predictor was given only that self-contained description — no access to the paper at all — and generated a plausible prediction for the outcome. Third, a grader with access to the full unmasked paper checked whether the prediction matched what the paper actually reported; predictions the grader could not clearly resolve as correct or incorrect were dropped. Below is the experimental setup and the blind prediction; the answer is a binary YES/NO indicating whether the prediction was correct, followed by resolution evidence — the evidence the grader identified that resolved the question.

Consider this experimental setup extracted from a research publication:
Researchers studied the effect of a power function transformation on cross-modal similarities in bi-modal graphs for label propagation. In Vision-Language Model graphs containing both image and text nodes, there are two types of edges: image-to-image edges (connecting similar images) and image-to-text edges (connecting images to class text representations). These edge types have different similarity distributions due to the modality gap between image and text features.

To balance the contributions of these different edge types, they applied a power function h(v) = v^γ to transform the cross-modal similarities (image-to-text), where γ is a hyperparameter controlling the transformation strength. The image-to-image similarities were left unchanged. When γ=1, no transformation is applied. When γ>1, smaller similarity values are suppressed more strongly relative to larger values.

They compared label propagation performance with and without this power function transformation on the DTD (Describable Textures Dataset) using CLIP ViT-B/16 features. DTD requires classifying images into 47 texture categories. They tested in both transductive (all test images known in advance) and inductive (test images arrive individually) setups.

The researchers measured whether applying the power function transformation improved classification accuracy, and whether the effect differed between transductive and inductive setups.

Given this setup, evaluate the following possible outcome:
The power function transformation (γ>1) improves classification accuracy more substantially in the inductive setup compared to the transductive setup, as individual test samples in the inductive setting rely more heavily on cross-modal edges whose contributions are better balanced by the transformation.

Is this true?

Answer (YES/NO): NO